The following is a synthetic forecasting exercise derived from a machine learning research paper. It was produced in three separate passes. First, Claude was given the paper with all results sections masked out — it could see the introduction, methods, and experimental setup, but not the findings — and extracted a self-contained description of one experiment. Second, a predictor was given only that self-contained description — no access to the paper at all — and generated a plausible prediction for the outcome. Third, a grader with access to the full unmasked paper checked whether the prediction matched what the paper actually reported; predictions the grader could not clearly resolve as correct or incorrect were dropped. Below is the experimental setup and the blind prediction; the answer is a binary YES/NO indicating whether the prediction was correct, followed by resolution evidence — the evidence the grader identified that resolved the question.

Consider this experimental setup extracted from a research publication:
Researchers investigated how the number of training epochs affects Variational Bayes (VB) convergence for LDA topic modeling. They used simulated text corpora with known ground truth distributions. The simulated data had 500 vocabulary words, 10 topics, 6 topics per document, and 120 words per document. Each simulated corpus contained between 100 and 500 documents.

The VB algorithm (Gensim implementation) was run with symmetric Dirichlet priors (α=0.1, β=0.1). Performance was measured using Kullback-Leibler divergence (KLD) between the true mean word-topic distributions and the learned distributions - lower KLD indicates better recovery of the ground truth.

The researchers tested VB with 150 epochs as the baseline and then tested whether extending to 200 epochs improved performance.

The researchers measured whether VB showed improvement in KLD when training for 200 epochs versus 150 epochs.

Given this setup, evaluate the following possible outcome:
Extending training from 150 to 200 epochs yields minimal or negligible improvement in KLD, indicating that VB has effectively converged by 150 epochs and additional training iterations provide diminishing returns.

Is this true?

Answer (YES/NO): YES